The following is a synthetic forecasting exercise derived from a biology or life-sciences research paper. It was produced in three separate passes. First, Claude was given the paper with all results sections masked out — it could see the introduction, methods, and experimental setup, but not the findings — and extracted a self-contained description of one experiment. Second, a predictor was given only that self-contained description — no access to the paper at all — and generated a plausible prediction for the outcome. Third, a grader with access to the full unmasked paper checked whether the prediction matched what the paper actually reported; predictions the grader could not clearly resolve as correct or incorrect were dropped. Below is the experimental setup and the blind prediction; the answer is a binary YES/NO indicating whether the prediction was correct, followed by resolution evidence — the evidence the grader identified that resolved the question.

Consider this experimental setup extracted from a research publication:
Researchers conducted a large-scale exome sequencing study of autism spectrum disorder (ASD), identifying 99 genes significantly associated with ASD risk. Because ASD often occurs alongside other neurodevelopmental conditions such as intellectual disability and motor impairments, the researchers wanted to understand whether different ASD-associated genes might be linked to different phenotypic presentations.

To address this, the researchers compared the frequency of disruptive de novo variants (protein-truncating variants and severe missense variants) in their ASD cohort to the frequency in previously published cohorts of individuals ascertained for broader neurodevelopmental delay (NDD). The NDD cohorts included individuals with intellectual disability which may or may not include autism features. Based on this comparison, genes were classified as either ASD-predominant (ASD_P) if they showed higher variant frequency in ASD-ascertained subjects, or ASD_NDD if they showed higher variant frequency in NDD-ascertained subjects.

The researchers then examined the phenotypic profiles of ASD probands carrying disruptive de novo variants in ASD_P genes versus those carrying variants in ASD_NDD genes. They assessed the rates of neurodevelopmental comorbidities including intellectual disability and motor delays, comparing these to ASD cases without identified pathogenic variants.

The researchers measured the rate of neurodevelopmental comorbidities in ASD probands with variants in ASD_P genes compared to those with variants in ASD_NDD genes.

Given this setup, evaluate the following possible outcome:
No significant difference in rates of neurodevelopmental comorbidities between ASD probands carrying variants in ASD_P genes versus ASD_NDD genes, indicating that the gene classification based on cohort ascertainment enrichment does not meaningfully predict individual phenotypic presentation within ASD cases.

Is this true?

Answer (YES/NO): NO